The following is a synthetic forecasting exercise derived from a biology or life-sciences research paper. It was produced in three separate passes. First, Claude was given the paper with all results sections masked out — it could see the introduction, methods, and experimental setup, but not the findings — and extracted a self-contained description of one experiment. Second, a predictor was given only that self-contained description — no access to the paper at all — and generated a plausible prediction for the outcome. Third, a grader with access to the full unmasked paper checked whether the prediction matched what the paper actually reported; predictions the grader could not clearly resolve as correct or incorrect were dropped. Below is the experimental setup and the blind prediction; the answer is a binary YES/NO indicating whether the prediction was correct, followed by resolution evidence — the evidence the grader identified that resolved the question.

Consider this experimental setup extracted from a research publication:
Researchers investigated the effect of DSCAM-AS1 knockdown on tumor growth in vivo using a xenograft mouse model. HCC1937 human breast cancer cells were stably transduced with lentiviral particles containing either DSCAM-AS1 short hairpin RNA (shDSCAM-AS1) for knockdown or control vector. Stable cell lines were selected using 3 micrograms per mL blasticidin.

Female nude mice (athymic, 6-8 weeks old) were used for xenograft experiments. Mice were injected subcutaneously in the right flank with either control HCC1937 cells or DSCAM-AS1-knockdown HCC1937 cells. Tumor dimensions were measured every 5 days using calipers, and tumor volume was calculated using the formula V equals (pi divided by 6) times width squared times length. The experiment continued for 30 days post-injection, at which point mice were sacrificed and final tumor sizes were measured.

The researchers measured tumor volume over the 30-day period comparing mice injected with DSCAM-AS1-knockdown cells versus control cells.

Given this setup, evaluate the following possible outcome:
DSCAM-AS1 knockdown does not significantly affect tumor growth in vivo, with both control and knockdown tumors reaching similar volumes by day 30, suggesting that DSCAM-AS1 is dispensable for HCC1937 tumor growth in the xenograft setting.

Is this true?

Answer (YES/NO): NO